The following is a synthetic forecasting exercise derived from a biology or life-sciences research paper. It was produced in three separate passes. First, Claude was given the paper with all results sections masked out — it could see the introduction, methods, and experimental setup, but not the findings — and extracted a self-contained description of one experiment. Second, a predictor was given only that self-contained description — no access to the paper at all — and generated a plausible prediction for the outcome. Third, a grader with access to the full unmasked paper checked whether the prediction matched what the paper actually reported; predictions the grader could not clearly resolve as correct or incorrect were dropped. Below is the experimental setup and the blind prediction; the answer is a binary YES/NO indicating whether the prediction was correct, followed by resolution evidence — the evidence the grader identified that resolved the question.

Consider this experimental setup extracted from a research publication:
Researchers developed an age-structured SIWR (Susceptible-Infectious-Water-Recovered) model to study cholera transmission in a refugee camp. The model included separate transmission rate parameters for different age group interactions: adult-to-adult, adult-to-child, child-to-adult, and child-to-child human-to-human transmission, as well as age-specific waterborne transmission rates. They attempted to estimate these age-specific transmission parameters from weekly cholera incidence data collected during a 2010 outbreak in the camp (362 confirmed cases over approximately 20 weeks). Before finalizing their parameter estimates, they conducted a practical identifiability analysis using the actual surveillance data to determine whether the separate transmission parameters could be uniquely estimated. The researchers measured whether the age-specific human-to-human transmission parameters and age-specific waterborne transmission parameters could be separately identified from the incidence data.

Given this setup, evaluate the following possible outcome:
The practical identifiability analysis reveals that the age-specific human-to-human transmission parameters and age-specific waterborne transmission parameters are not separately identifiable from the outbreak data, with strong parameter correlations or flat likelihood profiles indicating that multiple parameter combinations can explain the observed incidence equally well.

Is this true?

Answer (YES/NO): YES